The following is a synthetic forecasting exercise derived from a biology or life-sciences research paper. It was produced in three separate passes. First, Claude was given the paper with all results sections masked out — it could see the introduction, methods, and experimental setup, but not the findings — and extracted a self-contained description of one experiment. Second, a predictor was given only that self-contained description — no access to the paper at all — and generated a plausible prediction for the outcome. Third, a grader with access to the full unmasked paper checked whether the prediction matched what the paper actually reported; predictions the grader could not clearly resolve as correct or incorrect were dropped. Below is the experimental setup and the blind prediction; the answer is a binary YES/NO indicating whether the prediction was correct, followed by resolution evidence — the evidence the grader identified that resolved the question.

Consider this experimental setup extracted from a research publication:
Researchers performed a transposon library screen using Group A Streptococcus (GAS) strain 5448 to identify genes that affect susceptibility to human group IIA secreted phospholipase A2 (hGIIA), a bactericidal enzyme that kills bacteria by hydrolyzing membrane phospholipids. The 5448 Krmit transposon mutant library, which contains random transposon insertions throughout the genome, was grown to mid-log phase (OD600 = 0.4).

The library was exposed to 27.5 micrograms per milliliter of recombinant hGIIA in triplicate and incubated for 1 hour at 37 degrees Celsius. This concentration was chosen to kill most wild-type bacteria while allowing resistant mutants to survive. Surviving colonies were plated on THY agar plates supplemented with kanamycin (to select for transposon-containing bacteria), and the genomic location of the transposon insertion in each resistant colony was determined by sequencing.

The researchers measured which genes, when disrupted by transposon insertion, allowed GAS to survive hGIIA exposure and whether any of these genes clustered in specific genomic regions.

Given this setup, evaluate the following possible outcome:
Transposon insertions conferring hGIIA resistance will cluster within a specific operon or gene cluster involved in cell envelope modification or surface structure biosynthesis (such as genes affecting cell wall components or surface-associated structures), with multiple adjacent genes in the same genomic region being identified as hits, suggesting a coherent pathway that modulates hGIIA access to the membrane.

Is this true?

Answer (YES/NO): NO